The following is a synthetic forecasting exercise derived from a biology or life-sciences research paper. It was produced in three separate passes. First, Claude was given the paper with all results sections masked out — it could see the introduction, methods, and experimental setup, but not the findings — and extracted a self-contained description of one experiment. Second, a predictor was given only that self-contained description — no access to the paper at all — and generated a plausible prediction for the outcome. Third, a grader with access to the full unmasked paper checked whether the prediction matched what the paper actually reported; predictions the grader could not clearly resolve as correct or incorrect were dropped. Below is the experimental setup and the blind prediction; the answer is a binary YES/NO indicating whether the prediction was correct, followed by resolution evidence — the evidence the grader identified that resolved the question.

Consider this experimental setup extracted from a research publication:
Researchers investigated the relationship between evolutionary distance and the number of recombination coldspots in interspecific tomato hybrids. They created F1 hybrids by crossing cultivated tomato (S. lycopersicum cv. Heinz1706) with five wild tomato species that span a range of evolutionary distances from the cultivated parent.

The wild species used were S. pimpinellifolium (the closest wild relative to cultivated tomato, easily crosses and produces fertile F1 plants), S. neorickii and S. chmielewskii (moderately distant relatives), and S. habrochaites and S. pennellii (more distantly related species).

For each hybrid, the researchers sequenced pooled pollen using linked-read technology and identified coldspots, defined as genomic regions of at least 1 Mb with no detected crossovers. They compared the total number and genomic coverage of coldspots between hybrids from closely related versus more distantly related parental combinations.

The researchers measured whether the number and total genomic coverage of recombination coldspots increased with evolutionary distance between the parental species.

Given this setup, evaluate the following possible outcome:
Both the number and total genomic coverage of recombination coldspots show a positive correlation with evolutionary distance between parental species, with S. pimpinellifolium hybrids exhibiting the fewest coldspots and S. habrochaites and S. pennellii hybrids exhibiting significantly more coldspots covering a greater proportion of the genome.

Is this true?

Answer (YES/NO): NO